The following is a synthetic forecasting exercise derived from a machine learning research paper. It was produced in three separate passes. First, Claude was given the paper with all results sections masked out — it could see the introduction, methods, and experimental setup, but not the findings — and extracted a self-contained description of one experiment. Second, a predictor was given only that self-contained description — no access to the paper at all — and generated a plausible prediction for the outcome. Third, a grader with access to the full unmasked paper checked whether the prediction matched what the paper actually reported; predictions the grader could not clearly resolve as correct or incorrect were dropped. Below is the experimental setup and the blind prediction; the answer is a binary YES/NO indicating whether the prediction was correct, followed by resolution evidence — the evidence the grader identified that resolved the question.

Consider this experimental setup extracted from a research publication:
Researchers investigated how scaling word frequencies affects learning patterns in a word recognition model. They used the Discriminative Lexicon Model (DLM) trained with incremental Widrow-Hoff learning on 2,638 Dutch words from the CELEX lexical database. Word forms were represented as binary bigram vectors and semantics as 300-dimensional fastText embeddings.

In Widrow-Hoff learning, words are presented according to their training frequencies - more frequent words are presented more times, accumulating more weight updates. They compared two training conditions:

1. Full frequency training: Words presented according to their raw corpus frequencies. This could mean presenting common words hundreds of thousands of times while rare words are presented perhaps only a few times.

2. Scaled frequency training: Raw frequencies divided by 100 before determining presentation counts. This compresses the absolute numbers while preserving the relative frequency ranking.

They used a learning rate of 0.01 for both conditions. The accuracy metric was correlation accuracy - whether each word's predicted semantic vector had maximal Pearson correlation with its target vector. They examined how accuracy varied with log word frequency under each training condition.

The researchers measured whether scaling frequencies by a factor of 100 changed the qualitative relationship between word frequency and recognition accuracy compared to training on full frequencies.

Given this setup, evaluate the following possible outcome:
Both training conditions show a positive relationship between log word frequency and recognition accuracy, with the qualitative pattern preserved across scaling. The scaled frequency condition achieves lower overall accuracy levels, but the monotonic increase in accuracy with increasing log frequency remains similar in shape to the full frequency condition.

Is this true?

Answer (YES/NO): YES